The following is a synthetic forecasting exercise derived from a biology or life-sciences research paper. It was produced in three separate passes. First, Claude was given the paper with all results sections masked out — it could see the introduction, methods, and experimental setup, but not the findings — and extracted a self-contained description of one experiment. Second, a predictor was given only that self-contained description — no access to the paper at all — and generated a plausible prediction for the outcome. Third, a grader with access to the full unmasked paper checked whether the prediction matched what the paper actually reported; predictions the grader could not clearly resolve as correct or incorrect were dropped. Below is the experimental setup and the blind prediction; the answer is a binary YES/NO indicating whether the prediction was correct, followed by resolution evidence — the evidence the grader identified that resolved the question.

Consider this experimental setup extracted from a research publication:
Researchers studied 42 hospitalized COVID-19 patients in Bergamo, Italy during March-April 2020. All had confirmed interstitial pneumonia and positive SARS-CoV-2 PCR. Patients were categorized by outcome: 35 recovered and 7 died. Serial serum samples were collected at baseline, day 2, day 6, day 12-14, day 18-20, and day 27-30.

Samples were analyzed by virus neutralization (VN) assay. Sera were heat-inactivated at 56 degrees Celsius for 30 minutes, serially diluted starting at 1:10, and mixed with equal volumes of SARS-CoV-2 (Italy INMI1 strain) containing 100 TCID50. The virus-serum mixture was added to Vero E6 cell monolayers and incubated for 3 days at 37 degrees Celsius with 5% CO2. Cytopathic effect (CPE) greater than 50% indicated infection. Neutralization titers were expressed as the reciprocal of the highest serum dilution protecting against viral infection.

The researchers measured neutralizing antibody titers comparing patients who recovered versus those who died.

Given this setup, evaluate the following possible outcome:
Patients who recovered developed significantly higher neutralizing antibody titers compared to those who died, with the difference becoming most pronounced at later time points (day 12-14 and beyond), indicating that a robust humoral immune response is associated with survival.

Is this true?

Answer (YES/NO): NO